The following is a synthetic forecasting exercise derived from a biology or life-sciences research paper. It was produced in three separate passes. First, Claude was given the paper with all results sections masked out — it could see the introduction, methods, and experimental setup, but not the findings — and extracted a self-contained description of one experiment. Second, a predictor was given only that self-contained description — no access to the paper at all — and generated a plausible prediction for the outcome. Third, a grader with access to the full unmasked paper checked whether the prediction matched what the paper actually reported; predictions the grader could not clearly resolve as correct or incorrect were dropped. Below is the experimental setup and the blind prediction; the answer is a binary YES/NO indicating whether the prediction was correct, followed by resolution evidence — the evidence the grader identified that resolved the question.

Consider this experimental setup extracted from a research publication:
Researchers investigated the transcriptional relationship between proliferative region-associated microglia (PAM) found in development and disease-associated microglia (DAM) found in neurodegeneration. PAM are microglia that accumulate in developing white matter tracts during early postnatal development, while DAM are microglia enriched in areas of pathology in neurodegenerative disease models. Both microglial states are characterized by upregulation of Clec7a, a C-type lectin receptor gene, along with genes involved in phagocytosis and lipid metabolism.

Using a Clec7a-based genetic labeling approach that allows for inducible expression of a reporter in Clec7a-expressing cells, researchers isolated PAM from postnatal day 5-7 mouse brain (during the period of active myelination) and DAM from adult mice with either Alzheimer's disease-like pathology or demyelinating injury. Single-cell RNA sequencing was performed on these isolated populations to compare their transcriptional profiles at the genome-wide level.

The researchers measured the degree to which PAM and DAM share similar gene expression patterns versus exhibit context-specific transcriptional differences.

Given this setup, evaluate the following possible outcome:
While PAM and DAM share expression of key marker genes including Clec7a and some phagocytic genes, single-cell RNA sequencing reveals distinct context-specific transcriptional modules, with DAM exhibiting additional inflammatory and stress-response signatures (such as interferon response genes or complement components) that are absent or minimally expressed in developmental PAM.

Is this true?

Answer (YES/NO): YES